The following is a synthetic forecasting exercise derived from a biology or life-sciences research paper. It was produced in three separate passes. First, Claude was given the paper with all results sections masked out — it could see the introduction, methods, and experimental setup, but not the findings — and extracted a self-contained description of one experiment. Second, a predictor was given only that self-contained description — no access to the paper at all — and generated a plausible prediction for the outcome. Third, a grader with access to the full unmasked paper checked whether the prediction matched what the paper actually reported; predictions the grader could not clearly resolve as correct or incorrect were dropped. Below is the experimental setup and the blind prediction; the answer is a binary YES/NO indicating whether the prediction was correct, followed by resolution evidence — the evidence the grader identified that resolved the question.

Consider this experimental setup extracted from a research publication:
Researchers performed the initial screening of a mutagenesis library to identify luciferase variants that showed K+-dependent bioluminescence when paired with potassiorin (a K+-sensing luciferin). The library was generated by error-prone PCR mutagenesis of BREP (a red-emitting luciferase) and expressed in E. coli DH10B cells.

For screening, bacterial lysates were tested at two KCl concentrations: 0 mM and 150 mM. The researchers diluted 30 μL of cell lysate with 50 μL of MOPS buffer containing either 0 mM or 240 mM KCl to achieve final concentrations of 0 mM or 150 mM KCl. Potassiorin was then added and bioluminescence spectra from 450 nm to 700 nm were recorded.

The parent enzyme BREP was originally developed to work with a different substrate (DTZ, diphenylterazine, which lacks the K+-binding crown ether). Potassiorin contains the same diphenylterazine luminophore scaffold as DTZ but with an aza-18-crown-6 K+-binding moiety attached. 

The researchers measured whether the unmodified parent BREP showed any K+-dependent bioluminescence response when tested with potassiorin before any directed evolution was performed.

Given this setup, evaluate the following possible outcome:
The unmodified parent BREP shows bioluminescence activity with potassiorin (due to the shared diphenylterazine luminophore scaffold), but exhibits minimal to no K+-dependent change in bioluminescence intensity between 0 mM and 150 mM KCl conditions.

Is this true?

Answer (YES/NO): NO